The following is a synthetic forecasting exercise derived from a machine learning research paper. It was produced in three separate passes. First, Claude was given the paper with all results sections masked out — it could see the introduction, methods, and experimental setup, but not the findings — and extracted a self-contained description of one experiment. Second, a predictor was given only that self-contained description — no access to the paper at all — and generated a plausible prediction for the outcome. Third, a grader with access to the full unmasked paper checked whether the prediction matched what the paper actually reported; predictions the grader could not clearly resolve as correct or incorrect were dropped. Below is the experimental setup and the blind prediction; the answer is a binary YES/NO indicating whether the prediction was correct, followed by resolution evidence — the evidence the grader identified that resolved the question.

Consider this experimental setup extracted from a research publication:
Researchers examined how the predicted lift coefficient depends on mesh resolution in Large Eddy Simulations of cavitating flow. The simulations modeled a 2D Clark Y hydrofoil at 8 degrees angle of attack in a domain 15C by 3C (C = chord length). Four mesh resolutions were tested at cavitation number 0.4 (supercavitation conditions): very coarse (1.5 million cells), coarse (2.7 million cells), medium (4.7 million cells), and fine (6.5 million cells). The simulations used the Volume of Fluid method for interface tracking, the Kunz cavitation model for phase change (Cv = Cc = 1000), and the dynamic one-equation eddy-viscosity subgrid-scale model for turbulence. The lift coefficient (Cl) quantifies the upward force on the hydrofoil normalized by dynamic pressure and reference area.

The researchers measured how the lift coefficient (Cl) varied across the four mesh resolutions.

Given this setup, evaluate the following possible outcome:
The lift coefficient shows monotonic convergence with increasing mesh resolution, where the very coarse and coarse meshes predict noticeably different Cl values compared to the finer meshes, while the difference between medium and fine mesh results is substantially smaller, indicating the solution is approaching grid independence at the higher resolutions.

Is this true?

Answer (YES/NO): NO